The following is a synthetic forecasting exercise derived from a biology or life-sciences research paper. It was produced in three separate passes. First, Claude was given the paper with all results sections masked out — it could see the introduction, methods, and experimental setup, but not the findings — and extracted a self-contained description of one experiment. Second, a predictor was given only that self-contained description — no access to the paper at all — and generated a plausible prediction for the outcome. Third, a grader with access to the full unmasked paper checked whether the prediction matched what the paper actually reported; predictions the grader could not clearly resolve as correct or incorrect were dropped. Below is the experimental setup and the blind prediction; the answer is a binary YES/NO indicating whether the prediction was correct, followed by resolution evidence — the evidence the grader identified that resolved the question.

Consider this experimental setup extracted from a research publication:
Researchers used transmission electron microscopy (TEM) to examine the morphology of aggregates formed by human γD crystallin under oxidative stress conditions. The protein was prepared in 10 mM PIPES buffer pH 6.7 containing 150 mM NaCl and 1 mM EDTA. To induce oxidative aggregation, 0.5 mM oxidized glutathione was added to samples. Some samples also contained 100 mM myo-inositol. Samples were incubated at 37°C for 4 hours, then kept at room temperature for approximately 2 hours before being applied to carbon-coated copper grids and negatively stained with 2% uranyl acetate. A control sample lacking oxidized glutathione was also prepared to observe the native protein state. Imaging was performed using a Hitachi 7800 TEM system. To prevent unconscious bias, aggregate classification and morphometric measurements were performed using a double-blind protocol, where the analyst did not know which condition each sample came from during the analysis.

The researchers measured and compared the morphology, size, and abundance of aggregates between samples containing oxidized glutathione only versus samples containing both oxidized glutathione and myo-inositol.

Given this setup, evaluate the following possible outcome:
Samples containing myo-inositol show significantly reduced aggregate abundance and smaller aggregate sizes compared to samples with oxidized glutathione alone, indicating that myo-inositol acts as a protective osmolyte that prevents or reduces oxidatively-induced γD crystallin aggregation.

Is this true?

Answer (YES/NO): NO